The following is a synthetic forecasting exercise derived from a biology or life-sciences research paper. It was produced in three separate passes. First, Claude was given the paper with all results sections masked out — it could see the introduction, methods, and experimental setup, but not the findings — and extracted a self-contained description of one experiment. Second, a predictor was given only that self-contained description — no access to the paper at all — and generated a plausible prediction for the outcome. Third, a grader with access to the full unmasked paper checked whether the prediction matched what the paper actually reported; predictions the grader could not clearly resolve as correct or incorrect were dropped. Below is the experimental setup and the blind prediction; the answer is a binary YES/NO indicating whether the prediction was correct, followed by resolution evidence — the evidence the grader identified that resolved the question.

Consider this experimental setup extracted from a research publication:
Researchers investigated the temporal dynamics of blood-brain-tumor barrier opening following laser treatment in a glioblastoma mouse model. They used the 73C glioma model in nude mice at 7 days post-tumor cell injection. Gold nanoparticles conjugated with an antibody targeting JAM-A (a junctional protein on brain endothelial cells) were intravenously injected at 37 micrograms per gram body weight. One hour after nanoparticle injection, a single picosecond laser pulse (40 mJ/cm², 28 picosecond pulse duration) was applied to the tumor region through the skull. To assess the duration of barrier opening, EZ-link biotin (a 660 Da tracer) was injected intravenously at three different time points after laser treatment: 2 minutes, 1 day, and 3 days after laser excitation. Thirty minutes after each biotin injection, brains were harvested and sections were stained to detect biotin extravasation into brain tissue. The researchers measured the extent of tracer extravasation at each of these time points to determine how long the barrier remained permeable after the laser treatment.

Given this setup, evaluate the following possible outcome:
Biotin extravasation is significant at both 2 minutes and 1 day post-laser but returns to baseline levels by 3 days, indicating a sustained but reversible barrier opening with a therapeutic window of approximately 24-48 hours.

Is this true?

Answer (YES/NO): YES